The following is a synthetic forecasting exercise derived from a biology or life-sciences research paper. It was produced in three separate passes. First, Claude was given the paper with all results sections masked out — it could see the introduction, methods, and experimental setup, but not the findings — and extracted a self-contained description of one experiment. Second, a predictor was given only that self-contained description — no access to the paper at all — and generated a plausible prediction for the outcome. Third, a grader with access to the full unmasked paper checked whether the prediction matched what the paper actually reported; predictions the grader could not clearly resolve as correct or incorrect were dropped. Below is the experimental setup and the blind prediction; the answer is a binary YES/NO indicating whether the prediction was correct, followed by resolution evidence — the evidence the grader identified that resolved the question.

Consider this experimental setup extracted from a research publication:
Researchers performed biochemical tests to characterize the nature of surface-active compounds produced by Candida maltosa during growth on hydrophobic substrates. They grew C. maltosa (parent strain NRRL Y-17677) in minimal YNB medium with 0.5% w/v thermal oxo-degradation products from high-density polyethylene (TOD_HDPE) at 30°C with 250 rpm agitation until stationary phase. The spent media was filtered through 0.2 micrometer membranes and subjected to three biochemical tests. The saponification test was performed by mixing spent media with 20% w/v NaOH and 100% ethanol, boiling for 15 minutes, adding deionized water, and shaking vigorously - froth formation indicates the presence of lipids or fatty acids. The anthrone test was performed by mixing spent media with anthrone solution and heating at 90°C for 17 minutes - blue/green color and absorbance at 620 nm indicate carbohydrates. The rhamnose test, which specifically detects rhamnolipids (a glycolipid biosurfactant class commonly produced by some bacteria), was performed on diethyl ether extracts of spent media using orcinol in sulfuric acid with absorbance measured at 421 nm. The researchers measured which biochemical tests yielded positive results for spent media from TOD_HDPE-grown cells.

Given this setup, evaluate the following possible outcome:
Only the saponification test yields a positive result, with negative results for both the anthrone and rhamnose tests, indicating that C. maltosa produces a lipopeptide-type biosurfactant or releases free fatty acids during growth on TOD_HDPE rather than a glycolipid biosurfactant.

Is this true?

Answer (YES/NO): NO